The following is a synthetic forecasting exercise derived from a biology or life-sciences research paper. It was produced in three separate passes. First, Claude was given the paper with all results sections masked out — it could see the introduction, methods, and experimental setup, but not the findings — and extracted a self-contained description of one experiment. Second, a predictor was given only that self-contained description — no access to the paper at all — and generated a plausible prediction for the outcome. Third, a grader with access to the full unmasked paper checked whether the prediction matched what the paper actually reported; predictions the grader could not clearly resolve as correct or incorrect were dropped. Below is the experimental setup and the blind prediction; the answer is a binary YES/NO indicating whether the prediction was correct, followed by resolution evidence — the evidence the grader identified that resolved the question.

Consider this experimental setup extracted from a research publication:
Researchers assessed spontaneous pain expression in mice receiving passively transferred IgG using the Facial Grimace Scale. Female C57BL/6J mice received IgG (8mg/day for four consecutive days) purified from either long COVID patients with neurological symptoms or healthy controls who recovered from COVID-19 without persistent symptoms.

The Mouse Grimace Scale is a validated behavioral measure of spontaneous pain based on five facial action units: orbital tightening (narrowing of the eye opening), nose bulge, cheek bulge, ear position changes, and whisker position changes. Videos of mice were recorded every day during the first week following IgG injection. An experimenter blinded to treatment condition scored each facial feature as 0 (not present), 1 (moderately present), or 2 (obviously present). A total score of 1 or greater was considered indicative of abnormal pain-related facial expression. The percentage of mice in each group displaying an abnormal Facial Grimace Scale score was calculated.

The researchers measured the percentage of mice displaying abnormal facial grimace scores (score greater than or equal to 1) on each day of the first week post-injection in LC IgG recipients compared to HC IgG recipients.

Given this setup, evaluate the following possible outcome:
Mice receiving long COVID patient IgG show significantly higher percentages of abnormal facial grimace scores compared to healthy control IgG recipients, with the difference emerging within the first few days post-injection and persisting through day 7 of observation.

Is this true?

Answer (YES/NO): NO